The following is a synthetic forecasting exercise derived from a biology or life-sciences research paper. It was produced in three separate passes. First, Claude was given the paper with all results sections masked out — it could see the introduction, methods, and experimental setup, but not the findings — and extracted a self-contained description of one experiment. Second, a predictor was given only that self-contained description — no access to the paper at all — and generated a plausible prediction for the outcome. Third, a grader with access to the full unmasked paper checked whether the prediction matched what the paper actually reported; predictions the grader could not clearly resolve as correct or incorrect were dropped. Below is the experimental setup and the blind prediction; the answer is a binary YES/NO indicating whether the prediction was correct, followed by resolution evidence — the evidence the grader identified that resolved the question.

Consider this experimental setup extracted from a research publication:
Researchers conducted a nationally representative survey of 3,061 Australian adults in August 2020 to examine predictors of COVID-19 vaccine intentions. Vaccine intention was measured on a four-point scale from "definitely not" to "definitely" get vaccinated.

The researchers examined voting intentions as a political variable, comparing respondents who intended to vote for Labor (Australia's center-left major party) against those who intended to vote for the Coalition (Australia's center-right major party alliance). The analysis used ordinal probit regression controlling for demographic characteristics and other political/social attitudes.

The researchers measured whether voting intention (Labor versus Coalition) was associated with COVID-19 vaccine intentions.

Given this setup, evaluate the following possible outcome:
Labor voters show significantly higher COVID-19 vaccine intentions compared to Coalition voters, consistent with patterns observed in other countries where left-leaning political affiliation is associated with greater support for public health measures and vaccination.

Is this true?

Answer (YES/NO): YES